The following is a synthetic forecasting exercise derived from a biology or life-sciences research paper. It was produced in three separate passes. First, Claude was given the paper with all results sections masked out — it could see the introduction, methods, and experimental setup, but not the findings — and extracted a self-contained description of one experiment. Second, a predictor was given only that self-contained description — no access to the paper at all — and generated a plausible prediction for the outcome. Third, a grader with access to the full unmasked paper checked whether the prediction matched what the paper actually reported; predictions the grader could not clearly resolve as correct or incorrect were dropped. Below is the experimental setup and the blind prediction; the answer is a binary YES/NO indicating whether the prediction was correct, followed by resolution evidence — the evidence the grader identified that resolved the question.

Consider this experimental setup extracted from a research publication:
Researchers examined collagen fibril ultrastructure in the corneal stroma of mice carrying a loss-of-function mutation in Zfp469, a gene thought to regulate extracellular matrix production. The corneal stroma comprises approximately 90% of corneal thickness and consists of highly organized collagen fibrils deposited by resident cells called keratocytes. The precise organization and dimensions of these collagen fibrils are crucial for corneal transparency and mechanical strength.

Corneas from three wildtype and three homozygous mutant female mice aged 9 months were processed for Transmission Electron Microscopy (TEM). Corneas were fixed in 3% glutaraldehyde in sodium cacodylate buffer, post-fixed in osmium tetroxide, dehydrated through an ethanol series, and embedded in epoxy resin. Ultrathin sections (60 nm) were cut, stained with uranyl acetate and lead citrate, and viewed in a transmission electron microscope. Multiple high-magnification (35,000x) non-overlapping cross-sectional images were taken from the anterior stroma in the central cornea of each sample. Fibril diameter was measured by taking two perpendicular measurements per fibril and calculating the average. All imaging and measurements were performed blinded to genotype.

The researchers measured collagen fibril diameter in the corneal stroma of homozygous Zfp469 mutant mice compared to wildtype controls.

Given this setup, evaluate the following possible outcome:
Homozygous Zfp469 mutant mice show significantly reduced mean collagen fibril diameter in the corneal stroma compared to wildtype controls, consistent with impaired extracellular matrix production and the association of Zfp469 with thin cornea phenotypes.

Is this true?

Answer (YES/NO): YES